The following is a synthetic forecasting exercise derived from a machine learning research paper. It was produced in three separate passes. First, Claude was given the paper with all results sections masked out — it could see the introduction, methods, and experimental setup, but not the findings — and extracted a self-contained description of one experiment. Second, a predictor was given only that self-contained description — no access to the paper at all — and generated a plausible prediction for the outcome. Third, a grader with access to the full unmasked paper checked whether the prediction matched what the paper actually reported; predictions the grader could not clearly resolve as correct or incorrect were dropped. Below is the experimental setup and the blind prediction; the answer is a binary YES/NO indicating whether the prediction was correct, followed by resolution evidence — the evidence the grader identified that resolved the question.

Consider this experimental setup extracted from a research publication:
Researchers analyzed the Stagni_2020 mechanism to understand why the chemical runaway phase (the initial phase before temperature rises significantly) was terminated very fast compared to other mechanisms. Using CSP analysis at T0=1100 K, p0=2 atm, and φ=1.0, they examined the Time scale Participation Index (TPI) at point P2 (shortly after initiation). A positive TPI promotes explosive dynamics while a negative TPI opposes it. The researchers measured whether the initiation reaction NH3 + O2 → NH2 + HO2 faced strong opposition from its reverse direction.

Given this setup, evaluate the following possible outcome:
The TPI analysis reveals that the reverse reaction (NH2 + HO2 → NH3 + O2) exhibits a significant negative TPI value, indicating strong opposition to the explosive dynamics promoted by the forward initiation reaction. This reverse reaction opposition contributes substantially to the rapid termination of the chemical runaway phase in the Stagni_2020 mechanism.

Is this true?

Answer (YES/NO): YES